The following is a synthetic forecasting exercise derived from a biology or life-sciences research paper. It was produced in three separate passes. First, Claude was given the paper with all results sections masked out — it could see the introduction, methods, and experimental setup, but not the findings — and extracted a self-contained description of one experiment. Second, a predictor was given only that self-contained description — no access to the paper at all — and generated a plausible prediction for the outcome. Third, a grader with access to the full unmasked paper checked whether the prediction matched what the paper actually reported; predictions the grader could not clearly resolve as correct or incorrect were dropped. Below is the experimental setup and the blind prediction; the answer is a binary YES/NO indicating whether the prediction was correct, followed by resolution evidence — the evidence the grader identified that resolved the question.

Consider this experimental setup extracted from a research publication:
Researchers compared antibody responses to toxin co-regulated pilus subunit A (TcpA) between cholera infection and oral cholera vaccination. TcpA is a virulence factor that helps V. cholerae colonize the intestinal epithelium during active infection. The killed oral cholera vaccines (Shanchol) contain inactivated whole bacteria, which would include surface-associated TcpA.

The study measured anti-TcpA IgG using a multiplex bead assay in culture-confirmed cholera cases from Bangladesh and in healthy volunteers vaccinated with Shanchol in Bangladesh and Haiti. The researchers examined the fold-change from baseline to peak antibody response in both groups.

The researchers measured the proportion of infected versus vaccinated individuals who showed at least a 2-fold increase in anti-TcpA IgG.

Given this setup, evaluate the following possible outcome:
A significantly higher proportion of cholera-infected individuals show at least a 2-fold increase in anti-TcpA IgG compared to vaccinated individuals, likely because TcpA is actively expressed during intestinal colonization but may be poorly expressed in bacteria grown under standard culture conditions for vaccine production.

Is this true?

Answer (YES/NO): YES